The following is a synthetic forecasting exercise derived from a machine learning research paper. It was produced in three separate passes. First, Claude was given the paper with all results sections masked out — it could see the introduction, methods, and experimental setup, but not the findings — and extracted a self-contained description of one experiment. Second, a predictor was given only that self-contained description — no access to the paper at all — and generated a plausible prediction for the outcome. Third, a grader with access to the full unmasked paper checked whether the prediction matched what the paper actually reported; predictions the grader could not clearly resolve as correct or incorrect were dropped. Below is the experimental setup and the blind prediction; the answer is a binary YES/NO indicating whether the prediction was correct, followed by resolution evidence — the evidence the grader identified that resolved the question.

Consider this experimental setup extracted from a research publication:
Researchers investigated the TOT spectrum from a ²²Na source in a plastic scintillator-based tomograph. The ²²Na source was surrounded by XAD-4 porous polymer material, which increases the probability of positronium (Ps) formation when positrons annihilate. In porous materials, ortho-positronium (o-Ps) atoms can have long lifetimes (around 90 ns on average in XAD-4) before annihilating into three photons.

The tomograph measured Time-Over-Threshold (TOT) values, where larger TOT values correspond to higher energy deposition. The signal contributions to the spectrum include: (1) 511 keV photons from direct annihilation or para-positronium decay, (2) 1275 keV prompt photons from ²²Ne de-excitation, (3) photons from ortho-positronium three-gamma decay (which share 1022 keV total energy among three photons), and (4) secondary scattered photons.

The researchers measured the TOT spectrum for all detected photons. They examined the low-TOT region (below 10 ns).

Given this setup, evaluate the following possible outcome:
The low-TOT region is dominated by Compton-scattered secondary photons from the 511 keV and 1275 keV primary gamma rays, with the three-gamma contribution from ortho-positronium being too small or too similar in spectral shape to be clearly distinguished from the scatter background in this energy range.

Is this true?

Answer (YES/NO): NO